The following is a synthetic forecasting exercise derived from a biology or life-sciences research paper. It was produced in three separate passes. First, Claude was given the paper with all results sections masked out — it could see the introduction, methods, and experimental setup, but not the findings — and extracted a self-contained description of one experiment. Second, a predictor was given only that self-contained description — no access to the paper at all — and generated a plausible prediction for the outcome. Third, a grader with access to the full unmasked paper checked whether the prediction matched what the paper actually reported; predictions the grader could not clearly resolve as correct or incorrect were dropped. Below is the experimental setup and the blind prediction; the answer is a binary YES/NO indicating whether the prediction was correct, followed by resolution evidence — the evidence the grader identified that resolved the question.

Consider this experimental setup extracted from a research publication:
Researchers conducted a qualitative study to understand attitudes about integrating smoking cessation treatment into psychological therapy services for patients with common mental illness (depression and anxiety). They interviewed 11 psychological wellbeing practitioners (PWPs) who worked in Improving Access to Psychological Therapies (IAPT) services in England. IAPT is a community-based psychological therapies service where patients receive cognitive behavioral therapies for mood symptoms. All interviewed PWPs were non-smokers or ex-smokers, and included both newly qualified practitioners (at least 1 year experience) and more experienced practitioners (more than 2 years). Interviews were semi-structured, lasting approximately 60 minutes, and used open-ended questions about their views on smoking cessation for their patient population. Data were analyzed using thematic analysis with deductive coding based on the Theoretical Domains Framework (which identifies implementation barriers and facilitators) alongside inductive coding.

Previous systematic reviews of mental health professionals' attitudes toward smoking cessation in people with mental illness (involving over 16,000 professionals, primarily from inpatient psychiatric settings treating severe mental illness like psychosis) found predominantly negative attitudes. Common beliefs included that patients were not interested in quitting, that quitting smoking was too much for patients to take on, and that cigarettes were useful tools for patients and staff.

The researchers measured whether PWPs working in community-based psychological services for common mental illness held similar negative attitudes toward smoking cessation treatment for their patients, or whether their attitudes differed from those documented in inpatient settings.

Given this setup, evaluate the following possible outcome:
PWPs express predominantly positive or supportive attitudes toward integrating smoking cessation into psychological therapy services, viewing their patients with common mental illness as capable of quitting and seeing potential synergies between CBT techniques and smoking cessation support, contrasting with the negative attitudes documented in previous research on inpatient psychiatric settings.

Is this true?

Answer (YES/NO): YES